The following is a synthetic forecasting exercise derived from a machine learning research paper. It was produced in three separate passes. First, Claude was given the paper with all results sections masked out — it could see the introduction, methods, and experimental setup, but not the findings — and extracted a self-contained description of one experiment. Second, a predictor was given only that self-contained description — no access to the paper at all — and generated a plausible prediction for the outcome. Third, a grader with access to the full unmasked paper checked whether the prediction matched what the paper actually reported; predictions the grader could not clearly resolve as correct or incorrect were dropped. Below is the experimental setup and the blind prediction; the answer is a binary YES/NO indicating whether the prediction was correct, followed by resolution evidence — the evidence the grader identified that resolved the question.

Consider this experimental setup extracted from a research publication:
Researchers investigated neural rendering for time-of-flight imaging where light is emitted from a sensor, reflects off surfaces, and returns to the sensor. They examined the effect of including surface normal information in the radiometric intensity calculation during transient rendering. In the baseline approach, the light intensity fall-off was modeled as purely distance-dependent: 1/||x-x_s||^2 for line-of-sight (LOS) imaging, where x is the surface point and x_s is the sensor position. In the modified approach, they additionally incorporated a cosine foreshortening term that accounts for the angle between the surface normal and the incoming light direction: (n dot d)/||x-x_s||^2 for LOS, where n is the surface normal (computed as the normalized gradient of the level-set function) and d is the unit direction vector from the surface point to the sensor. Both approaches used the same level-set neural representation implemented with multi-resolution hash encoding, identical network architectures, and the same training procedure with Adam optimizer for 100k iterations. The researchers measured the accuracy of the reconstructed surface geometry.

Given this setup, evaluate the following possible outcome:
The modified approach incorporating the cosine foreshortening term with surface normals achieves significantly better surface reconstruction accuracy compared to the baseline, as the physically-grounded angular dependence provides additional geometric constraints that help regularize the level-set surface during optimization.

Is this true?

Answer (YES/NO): YES